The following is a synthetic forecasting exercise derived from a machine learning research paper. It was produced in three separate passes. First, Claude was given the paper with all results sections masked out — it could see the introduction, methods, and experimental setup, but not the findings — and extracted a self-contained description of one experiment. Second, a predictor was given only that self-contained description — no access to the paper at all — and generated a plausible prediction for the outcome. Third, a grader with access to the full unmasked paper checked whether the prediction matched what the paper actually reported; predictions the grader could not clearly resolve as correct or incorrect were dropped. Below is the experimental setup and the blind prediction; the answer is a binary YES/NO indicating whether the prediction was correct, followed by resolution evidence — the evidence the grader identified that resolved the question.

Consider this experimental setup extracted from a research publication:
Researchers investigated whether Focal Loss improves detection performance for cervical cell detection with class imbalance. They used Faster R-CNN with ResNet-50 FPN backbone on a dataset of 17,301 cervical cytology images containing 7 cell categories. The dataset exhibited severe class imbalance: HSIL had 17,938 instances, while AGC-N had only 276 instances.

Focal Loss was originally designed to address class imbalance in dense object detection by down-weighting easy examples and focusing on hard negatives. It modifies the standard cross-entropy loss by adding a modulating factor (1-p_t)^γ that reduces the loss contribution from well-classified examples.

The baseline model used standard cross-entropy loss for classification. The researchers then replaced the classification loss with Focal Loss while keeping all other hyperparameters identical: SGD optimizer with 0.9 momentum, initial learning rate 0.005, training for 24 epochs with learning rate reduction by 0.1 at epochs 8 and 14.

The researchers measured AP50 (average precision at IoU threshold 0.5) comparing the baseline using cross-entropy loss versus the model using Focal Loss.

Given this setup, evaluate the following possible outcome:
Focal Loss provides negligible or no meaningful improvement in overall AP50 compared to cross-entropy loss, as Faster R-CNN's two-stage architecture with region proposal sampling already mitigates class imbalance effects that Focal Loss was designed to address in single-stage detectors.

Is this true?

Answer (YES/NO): NO